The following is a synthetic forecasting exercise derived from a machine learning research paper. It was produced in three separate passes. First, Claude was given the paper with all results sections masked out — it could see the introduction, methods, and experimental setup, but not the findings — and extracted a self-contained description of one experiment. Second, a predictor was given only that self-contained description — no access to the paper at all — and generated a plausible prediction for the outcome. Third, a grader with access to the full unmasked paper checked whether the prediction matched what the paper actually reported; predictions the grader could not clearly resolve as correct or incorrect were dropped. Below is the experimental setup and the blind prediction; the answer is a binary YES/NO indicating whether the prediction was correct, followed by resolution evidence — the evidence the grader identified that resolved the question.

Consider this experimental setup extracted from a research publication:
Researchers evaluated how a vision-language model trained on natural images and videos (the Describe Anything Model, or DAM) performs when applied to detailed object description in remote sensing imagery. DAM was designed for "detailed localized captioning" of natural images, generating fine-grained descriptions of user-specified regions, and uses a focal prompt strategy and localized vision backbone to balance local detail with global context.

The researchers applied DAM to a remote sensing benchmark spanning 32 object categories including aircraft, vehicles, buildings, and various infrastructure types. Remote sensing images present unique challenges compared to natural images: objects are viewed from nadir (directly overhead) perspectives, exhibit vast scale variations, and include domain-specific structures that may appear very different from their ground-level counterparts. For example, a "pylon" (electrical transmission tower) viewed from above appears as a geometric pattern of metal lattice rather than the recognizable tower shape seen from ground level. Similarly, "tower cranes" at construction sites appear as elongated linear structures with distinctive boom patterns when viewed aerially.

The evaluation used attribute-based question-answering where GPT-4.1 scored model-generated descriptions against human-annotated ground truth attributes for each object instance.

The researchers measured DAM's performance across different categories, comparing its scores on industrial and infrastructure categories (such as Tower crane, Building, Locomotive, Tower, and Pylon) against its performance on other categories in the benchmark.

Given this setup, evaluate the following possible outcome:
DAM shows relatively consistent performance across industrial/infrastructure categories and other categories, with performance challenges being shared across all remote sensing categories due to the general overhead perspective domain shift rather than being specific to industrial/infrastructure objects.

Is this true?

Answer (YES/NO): NO